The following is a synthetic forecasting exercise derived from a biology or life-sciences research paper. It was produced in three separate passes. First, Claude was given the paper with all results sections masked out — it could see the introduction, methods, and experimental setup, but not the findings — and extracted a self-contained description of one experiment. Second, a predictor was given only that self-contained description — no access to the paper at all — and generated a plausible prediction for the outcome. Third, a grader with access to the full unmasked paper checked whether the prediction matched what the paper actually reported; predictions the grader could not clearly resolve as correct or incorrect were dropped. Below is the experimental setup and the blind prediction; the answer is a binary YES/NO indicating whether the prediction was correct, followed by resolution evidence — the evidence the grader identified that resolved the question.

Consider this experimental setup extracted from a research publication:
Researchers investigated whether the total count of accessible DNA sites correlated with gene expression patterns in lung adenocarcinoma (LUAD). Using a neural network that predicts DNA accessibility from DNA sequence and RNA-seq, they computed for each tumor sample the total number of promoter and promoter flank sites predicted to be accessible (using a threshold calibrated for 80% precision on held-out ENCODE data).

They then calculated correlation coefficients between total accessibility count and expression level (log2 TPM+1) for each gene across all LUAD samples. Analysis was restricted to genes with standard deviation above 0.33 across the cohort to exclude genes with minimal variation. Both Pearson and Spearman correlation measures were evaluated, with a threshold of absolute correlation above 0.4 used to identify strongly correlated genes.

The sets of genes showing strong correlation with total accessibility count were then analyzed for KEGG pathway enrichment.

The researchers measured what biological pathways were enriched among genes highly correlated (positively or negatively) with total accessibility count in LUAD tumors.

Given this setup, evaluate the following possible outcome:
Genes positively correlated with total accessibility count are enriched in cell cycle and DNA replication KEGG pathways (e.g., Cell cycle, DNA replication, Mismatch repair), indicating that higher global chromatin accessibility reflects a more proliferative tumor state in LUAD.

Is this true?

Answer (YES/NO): NO